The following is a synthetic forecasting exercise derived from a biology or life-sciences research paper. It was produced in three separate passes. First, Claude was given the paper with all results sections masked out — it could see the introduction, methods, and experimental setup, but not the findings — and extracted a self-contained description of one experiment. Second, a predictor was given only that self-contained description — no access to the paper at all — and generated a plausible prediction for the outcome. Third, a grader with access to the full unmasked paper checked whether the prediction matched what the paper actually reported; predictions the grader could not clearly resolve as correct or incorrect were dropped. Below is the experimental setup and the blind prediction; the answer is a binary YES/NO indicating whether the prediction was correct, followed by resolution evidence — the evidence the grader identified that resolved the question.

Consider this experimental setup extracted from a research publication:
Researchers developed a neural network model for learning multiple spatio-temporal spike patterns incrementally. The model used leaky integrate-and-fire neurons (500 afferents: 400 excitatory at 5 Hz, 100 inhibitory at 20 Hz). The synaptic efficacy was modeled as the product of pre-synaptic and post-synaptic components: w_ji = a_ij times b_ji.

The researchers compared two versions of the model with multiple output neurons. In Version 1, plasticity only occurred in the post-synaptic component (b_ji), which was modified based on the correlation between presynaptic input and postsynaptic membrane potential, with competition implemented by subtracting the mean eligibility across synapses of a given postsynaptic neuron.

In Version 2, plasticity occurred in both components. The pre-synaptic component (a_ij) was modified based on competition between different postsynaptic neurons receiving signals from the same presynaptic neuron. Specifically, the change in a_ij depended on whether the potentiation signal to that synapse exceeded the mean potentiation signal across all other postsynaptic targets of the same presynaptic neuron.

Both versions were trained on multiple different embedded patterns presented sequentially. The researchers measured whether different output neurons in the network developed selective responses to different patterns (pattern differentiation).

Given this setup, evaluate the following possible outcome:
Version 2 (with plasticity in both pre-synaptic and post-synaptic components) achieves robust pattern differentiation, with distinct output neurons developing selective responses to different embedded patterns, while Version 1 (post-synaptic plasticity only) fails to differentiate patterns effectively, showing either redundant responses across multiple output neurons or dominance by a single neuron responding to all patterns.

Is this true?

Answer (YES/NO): YES